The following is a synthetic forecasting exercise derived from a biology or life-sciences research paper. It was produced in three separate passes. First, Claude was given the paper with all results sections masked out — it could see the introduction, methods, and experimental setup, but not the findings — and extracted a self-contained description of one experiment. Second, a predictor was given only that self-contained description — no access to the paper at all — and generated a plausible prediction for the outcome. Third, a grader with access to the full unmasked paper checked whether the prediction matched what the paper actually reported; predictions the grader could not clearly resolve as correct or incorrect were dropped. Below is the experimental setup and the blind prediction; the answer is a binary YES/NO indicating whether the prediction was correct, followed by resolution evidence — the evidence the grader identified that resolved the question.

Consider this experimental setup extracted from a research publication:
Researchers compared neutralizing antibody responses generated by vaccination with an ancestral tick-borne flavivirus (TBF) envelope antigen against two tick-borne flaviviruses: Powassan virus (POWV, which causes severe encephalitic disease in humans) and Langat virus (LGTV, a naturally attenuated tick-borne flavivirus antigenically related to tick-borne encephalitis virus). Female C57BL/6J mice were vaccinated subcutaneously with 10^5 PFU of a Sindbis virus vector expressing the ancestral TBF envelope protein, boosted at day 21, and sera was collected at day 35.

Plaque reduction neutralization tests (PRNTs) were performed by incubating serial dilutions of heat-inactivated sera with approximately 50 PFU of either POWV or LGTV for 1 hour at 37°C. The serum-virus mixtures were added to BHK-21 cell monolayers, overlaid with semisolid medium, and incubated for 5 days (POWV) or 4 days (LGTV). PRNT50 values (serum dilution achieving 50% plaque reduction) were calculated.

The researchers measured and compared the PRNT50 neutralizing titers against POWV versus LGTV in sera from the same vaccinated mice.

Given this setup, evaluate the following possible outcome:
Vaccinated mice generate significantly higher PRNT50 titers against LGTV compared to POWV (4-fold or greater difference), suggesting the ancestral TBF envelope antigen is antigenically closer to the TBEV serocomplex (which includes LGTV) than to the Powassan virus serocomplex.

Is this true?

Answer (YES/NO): NO